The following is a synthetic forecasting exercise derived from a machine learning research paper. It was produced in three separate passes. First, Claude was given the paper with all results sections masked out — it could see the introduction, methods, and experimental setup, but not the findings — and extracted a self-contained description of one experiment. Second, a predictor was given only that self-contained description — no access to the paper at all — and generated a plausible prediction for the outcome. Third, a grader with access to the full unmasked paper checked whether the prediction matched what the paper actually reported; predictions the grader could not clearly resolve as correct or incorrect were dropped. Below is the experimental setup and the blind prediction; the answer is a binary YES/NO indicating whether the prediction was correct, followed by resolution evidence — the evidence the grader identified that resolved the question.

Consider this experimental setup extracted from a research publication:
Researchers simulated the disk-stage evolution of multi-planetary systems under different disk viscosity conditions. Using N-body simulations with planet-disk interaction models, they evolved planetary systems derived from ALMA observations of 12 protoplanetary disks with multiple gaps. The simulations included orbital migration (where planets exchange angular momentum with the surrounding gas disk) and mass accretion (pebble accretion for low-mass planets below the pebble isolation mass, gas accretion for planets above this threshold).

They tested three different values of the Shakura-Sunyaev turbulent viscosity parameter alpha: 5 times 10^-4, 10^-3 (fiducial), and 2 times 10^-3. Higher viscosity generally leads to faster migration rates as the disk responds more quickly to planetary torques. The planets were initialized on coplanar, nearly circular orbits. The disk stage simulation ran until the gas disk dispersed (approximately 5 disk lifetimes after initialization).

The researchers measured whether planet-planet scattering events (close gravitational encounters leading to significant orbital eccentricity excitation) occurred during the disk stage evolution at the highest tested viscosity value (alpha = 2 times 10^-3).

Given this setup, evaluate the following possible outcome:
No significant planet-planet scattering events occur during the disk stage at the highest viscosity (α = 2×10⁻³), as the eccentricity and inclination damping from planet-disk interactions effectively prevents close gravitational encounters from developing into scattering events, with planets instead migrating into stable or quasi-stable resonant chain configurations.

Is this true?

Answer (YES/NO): NO